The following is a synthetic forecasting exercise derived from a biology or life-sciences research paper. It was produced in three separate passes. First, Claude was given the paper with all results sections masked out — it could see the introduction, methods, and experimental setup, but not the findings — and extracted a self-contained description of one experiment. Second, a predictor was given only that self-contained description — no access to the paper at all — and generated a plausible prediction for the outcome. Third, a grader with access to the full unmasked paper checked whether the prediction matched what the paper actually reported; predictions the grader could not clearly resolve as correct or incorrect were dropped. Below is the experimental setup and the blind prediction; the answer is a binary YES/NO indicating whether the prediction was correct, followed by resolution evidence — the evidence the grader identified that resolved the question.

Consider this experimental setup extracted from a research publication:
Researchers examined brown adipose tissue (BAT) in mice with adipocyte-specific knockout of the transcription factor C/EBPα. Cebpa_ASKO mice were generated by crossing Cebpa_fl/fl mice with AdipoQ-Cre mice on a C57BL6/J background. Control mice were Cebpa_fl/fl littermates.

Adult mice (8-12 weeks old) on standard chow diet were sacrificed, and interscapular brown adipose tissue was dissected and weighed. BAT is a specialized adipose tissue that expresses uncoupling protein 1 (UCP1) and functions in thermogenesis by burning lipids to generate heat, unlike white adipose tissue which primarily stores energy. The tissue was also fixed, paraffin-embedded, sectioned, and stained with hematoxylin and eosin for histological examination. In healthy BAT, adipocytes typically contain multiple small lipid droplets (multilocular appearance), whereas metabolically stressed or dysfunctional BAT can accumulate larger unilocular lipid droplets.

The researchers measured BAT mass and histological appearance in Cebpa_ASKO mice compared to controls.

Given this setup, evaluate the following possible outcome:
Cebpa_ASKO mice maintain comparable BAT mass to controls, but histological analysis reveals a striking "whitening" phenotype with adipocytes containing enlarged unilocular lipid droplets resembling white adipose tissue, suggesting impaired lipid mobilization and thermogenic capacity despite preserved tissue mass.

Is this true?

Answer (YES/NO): NO